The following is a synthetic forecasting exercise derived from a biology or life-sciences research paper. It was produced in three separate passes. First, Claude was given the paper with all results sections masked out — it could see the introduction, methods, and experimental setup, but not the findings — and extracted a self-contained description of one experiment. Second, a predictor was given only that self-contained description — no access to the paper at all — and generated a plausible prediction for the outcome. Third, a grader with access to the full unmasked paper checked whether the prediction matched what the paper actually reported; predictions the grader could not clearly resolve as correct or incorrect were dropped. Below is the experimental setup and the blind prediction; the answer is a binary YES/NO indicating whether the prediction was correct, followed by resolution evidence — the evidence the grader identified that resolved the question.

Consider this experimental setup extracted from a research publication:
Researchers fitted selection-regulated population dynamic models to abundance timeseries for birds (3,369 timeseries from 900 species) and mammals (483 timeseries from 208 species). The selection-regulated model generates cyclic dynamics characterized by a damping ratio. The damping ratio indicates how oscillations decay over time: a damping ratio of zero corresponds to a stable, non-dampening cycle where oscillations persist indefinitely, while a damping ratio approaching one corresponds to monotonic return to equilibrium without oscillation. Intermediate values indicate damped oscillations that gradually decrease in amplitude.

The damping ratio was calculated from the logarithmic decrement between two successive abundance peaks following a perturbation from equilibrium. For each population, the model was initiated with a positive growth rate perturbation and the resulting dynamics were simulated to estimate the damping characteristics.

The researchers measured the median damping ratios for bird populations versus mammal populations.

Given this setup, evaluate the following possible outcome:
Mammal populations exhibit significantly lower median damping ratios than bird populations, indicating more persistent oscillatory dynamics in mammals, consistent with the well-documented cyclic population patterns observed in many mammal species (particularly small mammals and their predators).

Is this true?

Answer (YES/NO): NO